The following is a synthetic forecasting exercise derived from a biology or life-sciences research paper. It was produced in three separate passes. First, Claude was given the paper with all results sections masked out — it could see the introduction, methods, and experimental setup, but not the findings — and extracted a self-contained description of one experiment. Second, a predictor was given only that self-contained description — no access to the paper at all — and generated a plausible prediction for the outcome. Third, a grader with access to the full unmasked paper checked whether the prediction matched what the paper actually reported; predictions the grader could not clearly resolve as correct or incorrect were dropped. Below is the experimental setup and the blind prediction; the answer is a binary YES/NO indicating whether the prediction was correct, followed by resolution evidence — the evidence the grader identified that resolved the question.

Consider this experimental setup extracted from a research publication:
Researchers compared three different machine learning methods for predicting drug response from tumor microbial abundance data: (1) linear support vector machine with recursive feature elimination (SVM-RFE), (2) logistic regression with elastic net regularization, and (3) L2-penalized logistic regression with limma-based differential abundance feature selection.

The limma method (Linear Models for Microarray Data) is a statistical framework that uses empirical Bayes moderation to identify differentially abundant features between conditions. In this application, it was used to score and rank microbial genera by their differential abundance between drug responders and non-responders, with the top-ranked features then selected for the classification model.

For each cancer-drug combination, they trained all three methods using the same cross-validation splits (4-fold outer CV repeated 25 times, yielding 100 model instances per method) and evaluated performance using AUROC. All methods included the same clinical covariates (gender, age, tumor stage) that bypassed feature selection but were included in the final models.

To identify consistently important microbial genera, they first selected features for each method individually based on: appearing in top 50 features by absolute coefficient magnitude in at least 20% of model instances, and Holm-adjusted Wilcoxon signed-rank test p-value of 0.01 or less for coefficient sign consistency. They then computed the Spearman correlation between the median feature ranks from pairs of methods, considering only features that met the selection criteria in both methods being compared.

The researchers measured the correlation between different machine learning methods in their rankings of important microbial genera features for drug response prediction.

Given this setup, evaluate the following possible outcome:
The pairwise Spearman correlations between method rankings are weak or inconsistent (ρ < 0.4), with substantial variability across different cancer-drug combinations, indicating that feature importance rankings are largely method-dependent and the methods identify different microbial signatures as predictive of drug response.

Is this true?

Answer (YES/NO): NO